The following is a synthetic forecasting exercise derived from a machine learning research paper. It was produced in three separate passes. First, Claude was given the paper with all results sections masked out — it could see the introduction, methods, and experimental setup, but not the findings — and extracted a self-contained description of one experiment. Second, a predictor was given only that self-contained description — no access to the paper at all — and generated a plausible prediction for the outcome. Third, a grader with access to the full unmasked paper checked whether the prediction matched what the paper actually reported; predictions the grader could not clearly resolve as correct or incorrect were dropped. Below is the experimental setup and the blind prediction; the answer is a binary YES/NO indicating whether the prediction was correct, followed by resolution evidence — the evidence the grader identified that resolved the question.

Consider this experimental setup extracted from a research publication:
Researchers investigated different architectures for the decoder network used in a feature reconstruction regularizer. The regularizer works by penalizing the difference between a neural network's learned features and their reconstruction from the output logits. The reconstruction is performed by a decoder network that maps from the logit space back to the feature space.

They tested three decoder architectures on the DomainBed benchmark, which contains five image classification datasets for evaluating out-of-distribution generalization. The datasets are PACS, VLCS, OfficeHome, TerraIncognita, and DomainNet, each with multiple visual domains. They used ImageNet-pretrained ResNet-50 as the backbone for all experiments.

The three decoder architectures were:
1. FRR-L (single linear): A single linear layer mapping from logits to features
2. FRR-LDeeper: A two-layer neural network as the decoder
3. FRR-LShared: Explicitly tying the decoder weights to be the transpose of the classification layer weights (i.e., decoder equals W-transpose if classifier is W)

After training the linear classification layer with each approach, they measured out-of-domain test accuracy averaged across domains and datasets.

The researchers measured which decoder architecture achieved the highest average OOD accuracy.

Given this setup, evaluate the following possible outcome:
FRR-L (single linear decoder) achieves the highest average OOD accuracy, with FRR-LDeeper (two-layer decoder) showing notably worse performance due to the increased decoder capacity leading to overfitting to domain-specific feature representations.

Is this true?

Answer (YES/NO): NO